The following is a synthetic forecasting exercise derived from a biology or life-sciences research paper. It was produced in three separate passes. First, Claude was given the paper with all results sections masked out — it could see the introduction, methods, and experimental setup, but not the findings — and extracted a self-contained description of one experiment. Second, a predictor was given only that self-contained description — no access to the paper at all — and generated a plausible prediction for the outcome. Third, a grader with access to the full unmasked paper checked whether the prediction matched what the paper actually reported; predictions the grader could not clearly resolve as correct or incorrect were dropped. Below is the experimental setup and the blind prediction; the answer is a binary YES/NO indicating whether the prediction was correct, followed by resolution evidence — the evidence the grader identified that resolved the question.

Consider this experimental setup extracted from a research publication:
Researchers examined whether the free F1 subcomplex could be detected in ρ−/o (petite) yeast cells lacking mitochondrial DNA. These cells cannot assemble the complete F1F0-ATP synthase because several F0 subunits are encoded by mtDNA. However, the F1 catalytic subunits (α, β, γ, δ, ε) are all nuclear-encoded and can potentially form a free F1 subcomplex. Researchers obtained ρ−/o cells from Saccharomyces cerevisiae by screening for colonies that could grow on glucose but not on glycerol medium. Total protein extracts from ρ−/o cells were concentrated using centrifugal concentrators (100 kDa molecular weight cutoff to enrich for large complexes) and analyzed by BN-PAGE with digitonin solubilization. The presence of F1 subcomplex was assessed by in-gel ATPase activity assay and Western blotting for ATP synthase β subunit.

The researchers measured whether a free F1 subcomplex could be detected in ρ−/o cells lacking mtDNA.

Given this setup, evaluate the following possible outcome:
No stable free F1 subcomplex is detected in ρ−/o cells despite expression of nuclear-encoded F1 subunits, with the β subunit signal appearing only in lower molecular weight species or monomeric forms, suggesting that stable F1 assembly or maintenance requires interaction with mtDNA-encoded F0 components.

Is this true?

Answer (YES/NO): NO